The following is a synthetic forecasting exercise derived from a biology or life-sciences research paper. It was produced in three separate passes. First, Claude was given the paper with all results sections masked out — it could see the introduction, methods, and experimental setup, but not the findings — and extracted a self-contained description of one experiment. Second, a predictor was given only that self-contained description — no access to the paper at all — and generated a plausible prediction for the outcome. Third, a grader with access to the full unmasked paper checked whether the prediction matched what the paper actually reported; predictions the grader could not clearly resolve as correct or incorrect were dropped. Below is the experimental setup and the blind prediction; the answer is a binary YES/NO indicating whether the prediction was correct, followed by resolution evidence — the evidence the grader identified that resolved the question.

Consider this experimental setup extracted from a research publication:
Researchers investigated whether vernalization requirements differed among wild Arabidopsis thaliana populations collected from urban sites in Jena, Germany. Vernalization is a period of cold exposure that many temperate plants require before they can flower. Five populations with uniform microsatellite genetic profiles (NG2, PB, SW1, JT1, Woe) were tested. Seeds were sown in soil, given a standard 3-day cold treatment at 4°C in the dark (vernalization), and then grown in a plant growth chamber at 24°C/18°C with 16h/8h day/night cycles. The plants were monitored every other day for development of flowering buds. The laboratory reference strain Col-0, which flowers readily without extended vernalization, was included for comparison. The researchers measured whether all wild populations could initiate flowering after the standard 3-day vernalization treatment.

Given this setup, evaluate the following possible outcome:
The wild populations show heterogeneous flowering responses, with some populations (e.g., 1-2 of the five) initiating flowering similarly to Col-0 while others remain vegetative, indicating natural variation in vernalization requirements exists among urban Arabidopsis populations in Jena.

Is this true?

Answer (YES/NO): NO